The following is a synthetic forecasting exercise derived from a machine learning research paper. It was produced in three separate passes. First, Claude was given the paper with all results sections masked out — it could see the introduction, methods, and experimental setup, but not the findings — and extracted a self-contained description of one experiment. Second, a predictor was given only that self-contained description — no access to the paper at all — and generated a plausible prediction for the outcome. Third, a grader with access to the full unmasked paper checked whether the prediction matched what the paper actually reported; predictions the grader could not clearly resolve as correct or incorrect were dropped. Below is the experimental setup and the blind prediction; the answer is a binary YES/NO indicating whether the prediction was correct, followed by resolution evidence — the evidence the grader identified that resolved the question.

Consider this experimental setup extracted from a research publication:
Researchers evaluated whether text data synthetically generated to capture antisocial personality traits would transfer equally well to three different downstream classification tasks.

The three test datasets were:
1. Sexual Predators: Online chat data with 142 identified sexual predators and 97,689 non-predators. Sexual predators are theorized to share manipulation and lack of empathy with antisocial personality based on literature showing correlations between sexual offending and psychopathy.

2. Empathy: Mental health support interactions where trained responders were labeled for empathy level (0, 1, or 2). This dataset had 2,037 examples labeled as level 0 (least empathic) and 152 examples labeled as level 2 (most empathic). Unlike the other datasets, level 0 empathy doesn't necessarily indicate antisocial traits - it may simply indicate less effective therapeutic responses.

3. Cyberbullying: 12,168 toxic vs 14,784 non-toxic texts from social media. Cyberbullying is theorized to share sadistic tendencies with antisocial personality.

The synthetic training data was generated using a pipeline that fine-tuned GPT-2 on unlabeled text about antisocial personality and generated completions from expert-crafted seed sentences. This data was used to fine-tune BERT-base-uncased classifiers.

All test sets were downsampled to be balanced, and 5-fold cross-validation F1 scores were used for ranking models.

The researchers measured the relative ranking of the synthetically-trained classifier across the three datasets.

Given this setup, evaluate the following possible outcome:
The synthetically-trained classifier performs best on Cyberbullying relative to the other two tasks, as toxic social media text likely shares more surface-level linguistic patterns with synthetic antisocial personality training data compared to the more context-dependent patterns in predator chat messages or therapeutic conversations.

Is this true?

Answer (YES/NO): NO